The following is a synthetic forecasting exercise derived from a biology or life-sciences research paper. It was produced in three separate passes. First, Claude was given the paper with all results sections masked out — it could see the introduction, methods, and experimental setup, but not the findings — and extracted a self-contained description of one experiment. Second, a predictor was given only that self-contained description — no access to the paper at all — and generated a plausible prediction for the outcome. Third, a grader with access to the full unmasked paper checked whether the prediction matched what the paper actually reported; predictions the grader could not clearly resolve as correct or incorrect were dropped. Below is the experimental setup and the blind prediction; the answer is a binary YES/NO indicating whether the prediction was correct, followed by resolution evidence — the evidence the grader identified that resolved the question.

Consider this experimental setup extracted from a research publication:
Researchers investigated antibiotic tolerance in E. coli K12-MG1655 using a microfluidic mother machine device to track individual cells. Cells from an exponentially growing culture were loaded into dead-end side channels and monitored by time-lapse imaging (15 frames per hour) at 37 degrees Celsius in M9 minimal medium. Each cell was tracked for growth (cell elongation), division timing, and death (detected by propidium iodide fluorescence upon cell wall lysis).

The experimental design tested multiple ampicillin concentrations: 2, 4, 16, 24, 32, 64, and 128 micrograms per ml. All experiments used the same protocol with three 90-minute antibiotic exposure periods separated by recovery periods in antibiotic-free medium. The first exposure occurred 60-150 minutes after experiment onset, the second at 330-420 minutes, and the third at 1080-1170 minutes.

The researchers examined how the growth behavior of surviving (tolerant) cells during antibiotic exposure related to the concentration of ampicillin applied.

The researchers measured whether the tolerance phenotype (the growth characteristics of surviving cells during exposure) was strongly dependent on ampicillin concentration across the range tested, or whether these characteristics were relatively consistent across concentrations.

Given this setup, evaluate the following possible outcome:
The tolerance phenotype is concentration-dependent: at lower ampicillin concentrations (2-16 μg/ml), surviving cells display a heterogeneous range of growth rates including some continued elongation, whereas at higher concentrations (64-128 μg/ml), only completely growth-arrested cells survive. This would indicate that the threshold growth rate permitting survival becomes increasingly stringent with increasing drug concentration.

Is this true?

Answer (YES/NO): NO